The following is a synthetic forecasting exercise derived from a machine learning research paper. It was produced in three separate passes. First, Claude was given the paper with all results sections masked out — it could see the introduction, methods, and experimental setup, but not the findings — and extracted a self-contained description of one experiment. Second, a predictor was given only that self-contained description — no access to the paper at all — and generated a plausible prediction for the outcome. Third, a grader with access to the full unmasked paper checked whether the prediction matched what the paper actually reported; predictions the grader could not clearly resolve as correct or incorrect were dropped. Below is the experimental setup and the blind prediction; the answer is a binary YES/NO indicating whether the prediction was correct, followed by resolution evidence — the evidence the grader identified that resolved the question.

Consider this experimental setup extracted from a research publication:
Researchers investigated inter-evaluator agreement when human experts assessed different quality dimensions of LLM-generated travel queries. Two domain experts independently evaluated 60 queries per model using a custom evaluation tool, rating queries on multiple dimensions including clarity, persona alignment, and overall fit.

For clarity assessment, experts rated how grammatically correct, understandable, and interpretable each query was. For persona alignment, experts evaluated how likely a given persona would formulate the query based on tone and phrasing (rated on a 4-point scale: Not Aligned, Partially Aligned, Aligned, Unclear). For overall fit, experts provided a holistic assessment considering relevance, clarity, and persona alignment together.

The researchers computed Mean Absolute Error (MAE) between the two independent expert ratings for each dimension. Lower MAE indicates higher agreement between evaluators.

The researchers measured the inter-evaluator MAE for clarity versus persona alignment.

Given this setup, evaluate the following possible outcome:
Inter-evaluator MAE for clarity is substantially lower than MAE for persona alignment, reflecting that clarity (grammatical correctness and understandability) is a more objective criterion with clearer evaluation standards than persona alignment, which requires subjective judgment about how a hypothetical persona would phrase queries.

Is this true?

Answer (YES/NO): YES